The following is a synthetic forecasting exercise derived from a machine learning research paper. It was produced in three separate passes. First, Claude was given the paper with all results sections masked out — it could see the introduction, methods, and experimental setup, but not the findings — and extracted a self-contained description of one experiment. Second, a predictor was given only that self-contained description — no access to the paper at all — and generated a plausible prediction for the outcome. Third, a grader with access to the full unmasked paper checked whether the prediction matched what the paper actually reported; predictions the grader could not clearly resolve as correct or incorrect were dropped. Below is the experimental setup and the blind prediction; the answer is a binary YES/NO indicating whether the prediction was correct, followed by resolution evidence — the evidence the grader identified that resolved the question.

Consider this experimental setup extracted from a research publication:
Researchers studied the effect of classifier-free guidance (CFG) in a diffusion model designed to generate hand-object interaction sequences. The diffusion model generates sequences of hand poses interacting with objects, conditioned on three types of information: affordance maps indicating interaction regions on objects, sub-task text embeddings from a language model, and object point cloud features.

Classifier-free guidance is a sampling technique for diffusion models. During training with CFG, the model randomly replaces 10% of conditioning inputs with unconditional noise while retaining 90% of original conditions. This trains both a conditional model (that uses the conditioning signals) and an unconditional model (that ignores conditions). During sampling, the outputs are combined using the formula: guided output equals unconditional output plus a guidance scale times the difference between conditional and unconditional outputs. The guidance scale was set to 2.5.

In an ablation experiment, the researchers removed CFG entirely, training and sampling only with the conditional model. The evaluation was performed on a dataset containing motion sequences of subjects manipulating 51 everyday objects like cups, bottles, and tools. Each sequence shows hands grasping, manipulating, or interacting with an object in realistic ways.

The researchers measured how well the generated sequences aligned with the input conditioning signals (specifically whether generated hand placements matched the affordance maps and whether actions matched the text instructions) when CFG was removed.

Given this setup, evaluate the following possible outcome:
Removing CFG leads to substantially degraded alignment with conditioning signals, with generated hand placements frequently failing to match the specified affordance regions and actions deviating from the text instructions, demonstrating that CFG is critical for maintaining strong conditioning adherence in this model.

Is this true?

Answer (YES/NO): YES